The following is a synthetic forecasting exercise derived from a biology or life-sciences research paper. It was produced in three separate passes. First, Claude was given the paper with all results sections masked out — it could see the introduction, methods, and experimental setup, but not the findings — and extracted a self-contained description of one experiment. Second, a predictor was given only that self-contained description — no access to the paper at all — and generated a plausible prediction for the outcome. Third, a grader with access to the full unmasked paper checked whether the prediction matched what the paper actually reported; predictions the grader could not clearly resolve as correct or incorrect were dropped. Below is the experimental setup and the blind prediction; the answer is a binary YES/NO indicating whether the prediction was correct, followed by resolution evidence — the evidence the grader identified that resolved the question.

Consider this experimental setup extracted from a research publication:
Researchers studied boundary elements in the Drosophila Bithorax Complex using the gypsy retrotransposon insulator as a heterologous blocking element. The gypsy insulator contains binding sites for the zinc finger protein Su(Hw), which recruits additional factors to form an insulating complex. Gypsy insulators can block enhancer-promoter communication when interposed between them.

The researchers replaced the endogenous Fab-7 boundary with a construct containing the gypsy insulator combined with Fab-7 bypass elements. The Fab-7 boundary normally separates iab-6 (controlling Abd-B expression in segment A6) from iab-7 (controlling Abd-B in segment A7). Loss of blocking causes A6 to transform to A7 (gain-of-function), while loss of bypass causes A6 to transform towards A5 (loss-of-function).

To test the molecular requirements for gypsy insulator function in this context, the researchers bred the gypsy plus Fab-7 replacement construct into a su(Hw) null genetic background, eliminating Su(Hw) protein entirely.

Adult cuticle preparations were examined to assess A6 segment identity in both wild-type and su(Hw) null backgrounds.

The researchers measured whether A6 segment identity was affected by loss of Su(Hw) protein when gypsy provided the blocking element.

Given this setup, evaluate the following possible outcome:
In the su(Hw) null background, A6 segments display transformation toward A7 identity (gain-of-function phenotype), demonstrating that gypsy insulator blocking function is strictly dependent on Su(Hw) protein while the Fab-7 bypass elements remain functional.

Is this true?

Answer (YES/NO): NO